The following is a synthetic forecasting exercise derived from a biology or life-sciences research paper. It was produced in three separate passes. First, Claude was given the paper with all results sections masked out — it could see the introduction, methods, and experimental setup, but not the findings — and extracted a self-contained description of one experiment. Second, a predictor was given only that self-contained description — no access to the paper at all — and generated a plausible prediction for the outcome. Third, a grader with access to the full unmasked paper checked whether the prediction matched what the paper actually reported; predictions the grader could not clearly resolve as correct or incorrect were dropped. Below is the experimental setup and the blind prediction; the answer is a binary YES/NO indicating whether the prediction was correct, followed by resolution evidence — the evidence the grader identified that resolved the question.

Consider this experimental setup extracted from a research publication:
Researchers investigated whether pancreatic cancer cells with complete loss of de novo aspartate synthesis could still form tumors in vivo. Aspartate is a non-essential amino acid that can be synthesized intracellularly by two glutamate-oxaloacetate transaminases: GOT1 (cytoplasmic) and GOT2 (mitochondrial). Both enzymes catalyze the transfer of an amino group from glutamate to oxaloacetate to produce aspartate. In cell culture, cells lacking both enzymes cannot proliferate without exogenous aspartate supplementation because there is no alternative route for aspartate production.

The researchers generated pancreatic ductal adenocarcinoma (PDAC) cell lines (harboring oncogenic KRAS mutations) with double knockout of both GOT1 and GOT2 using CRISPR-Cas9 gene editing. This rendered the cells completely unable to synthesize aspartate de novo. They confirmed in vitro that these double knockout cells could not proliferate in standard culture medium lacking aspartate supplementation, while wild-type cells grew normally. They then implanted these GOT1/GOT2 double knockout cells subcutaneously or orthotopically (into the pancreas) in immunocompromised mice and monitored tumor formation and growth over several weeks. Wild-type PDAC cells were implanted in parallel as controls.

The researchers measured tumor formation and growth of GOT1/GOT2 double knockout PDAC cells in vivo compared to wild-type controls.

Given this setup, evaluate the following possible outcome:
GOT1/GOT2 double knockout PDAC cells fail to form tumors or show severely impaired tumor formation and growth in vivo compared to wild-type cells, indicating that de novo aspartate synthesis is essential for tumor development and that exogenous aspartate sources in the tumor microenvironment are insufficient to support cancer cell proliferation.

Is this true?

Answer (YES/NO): NO